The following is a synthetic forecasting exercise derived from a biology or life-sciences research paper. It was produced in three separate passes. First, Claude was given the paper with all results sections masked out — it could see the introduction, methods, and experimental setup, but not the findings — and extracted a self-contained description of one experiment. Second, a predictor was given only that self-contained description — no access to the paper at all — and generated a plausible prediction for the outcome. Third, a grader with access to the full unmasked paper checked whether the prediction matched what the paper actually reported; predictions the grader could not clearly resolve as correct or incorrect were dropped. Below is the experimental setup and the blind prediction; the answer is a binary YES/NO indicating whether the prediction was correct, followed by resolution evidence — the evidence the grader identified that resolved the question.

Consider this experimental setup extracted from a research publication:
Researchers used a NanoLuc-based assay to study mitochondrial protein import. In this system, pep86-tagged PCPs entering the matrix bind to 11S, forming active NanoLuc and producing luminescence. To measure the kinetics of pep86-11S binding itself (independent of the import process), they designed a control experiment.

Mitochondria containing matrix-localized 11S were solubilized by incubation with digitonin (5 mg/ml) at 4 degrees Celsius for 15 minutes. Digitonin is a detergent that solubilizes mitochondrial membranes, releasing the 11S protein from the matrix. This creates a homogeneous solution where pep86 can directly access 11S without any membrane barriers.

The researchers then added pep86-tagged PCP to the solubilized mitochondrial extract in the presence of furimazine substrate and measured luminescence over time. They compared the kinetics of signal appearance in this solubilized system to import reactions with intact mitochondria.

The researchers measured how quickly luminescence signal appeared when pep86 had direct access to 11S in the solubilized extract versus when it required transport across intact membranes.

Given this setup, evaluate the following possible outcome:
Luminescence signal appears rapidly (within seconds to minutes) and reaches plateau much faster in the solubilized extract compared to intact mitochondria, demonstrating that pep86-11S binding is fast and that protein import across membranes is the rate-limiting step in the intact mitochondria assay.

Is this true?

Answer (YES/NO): YES